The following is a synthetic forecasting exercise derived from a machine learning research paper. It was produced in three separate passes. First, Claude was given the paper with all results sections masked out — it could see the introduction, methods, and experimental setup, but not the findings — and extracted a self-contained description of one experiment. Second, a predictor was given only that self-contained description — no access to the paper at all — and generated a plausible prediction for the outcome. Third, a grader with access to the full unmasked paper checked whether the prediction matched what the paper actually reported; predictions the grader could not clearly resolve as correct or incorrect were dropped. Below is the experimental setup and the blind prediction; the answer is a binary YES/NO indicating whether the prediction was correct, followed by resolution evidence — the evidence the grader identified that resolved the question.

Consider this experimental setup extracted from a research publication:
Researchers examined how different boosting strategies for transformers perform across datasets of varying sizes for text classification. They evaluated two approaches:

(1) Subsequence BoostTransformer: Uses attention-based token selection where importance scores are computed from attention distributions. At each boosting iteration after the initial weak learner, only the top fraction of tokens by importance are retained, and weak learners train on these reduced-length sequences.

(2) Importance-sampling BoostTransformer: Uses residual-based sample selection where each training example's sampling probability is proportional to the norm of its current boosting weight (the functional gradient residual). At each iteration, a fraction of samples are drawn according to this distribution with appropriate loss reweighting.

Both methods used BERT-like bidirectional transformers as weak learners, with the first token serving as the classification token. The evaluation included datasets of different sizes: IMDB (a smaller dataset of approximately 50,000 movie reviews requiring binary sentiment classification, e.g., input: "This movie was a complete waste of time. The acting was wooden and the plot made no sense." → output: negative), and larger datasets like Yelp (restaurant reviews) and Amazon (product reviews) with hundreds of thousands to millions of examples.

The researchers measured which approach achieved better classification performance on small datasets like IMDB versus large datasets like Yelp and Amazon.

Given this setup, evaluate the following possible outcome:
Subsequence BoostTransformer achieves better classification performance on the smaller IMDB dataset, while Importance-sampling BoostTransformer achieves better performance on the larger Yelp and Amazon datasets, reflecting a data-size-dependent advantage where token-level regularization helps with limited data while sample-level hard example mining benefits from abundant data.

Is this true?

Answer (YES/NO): NO